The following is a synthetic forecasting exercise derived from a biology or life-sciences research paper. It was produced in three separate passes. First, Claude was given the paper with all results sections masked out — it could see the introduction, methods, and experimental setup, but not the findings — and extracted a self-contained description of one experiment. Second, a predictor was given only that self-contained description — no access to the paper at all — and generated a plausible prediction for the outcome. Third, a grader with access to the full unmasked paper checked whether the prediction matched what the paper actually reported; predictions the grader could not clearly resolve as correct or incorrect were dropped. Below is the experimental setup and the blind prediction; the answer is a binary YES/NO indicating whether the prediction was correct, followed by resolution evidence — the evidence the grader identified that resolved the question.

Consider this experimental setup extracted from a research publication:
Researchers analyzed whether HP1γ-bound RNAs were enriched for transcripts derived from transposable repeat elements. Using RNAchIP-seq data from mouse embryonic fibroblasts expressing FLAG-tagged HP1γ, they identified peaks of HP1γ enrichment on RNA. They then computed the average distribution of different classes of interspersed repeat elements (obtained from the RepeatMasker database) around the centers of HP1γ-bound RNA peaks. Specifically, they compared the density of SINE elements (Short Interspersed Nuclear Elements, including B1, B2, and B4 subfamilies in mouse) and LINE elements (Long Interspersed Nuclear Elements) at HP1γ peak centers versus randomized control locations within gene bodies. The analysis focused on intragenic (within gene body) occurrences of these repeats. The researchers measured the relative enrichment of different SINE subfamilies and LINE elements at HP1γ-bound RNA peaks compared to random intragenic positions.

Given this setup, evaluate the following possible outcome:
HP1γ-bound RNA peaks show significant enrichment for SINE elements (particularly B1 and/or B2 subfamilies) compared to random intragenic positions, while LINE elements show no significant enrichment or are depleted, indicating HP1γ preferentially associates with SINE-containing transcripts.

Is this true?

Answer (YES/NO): NO